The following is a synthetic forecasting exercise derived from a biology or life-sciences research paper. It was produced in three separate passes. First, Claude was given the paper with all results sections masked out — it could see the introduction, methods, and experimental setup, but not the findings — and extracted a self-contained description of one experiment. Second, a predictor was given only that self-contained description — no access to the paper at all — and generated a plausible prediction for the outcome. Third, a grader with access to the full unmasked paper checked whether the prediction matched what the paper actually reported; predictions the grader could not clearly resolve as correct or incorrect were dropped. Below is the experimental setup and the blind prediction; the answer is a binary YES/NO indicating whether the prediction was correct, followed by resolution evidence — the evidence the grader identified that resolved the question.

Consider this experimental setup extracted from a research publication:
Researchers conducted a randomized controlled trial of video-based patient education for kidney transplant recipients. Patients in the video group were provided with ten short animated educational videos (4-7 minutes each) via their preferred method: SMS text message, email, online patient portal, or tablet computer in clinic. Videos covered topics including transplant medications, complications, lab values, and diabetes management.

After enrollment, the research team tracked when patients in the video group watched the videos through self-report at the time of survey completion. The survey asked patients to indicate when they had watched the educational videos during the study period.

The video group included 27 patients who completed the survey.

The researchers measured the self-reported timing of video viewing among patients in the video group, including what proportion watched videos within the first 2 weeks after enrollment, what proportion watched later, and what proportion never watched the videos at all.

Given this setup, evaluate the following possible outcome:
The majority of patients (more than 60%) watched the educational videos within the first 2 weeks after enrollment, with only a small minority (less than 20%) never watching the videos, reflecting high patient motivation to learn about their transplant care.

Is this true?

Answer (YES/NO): YES